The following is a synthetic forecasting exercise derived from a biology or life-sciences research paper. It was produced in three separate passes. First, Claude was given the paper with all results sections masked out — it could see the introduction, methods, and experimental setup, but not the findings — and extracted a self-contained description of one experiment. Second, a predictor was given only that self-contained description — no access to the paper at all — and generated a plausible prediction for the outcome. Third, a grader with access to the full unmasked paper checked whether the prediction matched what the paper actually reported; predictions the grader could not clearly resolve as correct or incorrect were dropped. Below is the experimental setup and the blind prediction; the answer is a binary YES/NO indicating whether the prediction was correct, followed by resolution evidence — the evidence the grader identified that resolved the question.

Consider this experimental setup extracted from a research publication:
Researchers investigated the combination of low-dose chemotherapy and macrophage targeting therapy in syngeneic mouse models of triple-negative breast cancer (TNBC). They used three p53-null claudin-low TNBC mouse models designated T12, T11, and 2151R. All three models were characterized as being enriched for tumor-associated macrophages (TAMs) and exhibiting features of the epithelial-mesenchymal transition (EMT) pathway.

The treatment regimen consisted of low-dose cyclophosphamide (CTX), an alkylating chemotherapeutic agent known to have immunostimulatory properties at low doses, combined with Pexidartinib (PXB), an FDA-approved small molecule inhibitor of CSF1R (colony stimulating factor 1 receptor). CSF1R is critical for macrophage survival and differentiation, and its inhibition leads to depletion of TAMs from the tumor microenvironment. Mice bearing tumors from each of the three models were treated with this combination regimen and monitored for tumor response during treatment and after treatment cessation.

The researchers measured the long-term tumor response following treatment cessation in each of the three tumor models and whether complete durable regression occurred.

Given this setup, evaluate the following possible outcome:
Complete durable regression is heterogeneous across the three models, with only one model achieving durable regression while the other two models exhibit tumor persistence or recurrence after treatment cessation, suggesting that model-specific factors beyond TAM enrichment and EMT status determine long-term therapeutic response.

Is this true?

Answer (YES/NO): NO